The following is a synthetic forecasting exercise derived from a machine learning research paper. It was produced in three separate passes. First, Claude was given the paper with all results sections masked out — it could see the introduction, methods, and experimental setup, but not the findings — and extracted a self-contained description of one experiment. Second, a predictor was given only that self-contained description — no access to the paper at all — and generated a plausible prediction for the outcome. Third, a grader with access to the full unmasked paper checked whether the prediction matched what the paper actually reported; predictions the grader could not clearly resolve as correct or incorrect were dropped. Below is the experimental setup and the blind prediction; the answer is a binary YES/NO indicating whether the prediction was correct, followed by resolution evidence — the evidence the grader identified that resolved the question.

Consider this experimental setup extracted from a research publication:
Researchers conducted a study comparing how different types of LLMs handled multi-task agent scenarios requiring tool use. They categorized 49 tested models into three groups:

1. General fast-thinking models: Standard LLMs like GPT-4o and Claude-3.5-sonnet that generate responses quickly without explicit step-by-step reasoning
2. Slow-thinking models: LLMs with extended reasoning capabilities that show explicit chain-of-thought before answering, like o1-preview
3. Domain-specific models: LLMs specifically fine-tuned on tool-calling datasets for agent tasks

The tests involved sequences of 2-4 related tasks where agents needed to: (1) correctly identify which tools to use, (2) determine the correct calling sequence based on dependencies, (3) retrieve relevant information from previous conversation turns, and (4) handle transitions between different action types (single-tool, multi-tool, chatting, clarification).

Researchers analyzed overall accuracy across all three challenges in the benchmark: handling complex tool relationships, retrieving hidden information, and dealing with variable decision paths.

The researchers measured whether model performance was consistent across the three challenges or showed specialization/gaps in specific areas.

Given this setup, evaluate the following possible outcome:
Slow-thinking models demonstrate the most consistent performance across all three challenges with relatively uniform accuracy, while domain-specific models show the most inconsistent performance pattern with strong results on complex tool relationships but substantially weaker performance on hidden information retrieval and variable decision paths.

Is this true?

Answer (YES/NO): NO